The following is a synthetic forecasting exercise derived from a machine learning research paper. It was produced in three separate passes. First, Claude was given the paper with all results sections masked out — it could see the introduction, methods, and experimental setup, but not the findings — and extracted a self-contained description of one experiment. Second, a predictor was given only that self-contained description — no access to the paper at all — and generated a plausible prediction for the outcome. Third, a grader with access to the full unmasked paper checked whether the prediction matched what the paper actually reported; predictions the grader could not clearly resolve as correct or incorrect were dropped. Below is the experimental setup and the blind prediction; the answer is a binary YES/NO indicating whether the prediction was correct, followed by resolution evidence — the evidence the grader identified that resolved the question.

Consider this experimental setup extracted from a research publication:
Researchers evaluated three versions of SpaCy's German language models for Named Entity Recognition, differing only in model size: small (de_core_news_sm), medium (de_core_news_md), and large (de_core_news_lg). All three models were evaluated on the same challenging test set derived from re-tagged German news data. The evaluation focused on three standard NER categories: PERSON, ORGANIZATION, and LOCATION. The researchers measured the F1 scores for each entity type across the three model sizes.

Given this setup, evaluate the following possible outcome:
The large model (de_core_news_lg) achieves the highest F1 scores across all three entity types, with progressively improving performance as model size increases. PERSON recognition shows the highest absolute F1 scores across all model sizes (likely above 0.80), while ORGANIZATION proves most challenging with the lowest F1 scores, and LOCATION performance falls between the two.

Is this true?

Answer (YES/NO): NO